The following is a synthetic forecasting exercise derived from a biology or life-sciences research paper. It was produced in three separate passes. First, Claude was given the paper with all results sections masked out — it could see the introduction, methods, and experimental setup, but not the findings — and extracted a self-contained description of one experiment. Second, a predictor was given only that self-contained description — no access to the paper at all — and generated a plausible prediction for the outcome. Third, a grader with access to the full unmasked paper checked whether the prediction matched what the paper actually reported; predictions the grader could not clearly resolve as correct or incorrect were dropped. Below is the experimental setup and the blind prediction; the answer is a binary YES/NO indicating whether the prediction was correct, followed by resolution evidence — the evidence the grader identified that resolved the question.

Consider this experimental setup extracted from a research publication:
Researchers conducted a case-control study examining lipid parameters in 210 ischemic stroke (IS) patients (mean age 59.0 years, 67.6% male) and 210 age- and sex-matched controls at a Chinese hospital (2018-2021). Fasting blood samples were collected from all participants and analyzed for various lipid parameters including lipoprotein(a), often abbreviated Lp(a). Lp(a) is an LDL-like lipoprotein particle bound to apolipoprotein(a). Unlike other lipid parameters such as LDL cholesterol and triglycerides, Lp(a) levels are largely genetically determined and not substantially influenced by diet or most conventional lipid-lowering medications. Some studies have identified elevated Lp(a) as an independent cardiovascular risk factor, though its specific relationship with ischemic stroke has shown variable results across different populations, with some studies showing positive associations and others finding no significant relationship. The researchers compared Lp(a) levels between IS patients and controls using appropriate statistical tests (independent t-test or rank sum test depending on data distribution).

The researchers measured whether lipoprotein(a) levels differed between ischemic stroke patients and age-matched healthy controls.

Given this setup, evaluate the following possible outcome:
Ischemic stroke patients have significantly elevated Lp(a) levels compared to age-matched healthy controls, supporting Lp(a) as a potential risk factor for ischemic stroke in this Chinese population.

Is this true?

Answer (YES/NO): YES